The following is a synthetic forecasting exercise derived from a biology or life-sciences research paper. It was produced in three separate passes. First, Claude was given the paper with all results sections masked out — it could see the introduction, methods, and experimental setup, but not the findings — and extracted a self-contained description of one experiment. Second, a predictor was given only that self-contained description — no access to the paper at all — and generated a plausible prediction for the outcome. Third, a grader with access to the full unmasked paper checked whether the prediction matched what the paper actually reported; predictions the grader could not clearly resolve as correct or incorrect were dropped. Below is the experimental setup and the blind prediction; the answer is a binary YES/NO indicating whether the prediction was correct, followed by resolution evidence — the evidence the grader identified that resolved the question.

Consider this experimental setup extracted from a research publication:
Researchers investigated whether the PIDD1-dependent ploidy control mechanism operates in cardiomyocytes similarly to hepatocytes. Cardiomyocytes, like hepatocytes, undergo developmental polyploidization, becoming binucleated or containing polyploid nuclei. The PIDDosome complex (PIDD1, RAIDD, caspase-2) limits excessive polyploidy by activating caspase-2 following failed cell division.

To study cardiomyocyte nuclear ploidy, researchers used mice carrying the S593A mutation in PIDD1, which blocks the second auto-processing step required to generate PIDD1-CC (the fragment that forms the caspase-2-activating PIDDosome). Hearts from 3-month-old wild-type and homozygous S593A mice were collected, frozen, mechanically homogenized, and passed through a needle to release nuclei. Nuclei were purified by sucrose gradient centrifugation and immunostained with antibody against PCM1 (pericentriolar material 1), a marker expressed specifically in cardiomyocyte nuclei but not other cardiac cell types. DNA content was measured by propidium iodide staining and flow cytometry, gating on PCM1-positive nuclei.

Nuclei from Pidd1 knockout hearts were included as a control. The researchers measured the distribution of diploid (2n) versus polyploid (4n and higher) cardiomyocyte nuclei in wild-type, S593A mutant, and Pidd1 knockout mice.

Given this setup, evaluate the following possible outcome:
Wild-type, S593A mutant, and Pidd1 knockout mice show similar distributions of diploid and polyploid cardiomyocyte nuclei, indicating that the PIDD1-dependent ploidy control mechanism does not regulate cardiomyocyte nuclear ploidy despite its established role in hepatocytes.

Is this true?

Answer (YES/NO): NO